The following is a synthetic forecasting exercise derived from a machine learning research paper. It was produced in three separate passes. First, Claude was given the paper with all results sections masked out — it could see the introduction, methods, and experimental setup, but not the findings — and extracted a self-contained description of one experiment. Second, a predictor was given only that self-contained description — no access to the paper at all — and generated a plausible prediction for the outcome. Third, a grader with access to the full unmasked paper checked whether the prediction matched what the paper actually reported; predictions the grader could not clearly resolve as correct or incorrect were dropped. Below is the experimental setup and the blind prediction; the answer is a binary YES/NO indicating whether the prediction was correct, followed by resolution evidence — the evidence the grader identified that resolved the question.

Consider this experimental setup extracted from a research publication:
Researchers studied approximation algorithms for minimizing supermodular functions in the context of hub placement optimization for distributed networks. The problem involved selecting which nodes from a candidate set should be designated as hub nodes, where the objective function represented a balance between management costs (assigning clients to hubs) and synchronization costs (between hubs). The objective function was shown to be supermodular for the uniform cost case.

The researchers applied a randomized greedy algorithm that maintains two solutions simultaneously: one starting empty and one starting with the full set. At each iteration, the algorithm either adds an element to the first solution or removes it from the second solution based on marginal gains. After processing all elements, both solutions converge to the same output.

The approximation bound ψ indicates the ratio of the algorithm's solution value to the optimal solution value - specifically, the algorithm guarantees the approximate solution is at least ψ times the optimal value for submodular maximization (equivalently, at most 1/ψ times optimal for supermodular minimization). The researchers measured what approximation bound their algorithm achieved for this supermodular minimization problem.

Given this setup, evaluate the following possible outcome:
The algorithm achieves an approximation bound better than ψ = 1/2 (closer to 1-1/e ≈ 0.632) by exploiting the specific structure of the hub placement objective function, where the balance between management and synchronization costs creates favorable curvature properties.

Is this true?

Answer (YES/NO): NO